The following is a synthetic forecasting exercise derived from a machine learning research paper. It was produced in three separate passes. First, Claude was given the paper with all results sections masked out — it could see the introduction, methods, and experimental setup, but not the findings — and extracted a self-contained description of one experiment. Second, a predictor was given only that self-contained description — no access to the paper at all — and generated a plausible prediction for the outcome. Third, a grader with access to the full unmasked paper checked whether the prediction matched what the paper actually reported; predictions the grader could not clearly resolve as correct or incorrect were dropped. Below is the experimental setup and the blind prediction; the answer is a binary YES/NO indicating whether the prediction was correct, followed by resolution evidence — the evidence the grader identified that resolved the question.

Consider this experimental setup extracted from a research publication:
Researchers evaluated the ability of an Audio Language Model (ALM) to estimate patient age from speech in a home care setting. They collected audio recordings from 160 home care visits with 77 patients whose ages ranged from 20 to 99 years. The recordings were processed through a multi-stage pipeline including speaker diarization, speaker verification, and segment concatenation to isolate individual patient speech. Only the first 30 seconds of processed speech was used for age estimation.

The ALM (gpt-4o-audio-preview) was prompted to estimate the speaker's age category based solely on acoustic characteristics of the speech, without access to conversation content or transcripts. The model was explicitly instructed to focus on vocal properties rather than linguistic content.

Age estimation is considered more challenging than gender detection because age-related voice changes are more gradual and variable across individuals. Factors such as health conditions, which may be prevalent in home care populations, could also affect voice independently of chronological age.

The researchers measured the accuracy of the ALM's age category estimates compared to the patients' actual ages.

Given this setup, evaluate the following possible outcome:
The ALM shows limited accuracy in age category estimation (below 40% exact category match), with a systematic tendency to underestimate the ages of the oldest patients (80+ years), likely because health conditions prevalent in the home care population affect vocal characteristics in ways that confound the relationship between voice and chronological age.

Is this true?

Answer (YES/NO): NO